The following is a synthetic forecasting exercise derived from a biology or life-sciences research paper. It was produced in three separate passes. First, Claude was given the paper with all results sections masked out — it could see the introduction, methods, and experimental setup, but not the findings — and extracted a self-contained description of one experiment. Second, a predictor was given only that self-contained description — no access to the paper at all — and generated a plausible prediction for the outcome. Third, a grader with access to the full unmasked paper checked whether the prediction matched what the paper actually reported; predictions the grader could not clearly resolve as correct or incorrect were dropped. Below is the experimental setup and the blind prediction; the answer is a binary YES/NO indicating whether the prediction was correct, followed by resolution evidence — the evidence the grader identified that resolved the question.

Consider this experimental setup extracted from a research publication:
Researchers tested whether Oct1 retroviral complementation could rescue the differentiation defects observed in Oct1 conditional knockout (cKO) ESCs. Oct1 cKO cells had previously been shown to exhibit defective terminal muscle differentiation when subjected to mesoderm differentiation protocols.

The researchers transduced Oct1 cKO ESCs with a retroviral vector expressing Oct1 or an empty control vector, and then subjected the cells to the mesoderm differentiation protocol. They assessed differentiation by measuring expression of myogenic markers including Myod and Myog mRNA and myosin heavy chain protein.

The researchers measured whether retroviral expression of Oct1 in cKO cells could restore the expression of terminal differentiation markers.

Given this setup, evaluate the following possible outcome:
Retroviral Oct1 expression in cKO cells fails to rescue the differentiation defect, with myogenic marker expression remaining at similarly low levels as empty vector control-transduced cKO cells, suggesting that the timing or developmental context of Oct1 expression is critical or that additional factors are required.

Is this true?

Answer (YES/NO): NO